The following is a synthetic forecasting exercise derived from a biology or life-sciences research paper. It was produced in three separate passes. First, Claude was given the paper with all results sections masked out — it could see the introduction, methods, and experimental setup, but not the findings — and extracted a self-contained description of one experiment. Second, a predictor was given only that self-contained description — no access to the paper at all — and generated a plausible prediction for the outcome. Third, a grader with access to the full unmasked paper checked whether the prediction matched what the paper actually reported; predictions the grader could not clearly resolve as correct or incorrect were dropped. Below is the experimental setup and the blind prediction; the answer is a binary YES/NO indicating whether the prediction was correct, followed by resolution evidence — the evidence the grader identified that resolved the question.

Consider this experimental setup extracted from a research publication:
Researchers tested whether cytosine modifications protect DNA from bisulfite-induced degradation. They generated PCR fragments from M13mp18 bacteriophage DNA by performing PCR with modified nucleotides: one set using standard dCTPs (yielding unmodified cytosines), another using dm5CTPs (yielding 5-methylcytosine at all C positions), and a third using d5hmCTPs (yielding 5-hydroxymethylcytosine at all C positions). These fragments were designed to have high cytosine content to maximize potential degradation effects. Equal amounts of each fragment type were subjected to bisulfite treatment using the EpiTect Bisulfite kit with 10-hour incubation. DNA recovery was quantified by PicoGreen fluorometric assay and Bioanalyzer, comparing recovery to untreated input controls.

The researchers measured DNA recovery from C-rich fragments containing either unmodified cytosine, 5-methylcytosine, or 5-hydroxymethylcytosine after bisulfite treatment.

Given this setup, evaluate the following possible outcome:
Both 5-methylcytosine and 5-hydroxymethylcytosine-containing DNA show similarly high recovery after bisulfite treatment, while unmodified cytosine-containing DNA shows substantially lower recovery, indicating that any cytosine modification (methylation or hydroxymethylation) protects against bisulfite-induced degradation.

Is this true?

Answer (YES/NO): YES